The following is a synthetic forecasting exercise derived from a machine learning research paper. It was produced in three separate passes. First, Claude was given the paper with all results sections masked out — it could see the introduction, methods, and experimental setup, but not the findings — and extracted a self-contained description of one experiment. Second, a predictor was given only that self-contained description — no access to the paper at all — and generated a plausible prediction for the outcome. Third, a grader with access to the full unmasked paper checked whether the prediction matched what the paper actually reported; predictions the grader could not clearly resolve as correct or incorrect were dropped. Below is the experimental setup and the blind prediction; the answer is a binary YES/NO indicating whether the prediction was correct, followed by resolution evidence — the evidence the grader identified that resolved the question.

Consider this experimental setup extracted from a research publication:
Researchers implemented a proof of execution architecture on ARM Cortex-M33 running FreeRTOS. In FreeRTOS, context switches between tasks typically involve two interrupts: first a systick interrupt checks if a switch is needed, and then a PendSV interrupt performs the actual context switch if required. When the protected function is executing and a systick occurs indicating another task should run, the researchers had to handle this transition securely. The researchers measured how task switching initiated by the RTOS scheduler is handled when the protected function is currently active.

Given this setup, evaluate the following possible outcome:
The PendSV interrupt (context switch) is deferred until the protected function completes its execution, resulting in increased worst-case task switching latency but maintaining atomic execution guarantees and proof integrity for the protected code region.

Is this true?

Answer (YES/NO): NO